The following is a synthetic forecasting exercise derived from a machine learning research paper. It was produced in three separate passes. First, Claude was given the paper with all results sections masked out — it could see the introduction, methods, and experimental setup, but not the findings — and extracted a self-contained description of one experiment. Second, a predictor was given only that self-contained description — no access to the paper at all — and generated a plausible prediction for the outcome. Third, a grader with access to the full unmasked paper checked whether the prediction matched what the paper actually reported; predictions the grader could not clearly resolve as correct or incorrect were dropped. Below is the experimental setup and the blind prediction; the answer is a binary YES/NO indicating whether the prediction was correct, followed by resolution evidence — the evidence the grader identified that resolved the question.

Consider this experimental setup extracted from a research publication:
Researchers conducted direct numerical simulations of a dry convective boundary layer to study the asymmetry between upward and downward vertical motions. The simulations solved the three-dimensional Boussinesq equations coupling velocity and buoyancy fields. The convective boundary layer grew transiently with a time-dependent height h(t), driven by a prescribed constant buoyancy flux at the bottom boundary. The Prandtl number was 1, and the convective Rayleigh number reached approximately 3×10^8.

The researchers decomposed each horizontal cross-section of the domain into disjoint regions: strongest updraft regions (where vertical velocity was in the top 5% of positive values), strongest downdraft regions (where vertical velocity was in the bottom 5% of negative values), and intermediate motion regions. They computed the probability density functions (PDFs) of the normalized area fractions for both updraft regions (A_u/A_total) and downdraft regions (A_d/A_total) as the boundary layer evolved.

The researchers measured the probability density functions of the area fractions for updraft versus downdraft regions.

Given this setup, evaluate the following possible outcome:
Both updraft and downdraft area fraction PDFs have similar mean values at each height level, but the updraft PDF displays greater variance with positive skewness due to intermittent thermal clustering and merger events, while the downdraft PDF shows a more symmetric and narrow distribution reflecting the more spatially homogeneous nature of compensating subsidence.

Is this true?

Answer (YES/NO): NO